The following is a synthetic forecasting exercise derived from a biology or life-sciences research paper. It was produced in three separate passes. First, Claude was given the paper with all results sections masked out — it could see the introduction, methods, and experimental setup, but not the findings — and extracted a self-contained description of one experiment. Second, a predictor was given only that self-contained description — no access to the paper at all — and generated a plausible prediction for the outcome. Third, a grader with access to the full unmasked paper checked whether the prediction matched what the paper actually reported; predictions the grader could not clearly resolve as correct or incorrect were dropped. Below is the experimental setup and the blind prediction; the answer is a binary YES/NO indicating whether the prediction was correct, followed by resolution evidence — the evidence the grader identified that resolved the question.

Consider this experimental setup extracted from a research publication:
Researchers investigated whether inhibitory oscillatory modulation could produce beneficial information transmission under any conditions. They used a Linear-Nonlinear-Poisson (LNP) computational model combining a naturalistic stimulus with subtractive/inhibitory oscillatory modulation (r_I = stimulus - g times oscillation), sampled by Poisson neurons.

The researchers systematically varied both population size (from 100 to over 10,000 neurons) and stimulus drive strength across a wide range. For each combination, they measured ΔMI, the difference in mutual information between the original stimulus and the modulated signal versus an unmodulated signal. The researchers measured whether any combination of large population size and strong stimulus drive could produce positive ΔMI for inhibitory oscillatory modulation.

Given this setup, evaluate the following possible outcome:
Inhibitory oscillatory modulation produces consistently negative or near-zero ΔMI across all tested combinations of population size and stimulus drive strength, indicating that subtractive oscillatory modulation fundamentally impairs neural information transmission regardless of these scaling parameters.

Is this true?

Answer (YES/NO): NO